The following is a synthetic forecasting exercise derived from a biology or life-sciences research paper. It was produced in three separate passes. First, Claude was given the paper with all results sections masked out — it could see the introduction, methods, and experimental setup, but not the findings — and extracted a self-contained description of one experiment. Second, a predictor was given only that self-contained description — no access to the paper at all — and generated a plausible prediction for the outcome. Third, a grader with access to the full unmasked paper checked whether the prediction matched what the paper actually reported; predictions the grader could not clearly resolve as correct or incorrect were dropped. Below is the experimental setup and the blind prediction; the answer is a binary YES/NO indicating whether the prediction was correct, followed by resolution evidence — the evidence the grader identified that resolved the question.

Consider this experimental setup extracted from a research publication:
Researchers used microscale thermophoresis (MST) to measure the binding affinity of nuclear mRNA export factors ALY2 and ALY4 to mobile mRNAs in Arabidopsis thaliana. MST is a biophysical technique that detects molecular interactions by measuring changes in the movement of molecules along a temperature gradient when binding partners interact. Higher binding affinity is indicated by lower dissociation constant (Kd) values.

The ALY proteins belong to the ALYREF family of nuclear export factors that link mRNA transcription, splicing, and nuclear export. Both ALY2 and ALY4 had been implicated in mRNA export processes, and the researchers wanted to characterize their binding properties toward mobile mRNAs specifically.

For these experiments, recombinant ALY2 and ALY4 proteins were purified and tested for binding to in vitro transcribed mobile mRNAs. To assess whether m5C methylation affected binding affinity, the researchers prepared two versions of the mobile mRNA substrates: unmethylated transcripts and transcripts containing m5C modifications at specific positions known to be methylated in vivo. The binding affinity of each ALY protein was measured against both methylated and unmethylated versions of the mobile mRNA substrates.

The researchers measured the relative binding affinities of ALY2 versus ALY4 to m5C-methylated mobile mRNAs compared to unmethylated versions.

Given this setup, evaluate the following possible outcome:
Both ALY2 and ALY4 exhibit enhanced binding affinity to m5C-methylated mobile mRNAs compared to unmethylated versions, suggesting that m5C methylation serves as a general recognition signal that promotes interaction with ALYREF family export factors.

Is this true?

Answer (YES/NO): NO